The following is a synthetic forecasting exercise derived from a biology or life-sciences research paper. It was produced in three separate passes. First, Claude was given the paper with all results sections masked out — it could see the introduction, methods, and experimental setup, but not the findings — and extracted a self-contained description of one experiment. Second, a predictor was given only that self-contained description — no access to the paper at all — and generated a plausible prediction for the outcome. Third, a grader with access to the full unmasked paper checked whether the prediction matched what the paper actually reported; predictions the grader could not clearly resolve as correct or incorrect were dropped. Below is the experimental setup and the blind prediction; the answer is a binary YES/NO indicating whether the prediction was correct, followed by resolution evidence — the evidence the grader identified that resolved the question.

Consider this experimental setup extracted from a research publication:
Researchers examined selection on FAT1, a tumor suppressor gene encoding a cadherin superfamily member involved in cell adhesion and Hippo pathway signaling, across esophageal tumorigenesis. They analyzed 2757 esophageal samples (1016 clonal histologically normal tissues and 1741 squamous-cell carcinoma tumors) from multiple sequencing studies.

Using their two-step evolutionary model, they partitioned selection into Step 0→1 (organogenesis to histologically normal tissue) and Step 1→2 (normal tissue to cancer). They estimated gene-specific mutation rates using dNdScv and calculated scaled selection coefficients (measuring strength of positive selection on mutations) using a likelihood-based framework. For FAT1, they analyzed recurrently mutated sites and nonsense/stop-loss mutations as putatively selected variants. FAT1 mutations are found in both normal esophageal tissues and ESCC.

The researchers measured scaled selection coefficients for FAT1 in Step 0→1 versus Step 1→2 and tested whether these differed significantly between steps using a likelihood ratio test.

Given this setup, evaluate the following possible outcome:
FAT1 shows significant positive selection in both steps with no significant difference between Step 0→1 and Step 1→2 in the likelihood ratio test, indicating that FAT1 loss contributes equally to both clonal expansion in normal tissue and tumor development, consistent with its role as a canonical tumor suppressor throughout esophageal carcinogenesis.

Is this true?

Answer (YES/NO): NO